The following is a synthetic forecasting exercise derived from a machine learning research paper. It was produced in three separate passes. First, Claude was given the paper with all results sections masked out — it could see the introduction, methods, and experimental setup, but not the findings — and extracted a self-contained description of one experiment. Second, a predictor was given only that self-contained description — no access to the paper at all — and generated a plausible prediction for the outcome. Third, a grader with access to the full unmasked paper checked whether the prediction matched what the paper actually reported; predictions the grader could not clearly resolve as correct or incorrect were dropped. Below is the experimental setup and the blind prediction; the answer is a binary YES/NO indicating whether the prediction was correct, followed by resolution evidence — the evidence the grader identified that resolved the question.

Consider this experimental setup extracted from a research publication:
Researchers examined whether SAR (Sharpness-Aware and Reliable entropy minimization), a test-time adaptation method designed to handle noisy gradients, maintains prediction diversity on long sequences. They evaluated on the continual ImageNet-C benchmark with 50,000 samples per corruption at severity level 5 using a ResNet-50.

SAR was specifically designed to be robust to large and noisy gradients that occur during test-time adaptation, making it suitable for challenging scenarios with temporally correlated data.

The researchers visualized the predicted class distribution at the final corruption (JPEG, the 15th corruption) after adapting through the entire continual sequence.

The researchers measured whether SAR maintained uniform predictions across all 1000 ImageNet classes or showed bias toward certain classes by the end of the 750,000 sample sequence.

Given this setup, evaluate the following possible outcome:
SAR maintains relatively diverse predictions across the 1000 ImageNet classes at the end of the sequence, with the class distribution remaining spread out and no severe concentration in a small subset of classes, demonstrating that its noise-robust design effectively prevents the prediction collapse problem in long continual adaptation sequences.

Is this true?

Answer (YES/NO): NO